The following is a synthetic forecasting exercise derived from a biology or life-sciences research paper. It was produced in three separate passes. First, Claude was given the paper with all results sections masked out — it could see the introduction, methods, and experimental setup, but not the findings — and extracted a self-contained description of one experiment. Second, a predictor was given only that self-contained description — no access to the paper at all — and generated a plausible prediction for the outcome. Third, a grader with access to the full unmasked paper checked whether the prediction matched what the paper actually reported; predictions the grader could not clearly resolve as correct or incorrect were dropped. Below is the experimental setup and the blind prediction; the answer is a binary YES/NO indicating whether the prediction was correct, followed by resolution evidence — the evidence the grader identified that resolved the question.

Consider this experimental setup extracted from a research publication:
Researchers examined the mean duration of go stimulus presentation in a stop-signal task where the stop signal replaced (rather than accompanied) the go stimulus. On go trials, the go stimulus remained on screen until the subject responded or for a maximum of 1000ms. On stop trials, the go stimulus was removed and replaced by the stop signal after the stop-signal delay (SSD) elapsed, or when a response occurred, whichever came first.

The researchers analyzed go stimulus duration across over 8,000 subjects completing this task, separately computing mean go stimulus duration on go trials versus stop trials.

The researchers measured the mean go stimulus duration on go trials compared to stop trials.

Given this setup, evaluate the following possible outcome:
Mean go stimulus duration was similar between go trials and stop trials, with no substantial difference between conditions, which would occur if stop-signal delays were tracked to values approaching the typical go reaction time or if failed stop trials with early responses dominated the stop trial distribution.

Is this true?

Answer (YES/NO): NO